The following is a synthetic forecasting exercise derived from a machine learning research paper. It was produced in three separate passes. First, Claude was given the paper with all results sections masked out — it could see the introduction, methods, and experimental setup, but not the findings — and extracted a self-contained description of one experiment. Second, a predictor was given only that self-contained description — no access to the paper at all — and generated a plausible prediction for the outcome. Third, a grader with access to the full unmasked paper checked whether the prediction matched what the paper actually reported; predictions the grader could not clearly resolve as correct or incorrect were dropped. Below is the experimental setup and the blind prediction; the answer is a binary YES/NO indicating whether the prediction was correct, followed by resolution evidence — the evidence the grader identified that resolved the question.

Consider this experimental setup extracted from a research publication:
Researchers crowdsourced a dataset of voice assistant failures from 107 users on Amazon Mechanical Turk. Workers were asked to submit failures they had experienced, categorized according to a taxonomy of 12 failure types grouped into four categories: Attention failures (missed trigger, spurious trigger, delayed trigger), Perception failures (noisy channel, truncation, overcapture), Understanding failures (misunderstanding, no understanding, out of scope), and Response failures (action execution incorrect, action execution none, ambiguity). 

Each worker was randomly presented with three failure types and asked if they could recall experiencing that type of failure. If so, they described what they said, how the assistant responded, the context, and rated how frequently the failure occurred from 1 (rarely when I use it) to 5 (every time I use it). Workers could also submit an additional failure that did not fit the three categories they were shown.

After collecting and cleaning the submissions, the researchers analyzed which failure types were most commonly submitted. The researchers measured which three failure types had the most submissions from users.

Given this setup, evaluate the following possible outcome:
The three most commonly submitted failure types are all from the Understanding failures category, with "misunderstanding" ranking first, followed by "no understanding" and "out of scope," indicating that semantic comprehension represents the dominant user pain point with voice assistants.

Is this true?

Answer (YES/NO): NO